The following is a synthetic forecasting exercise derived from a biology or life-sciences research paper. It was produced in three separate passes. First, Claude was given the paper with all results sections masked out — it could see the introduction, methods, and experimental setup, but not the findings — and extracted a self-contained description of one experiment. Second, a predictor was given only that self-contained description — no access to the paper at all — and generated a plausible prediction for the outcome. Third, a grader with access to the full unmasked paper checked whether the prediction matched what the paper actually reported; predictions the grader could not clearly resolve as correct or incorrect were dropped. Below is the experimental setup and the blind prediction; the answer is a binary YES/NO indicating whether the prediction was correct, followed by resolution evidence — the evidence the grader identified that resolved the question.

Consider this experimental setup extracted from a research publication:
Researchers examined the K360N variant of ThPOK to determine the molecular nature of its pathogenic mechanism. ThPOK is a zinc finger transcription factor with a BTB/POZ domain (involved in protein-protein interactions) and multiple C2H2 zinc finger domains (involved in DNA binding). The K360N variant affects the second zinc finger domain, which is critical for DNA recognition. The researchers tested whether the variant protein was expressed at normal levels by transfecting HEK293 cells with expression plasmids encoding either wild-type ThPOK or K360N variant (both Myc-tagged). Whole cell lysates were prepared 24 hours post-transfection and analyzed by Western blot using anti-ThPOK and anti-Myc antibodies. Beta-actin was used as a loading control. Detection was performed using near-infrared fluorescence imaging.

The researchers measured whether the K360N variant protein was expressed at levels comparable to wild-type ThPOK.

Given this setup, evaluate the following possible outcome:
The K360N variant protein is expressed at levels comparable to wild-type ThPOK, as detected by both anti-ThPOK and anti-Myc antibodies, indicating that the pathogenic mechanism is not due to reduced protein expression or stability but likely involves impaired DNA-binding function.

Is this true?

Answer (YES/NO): YES